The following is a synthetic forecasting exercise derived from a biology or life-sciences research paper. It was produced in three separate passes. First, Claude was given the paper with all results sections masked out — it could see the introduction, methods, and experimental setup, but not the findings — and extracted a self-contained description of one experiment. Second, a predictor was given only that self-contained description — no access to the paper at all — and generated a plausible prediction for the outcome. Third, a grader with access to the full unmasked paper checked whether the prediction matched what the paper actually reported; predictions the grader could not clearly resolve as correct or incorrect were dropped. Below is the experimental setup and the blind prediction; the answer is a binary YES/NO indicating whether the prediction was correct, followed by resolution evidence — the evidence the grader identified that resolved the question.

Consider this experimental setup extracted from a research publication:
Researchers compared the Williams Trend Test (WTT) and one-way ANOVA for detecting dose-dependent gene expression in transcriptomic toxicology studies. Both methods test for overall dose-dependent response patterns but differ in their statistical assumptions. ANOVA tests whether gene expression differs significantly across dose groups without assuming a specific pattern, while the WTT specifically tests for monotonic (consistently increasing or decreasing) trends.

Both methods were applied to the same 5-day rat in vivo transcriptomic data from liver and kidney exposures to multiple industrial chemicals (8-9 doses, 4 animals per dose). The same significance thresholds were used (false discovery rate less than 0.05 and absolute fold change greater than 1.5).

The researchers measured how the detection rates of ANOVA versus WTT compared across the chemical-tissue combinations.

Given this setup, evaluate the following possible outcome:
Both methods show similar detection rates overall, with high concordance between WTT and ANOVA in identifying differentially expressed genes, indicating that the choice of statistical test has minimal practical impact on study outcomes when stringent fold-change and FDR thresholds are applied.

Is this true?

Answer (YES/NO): NO